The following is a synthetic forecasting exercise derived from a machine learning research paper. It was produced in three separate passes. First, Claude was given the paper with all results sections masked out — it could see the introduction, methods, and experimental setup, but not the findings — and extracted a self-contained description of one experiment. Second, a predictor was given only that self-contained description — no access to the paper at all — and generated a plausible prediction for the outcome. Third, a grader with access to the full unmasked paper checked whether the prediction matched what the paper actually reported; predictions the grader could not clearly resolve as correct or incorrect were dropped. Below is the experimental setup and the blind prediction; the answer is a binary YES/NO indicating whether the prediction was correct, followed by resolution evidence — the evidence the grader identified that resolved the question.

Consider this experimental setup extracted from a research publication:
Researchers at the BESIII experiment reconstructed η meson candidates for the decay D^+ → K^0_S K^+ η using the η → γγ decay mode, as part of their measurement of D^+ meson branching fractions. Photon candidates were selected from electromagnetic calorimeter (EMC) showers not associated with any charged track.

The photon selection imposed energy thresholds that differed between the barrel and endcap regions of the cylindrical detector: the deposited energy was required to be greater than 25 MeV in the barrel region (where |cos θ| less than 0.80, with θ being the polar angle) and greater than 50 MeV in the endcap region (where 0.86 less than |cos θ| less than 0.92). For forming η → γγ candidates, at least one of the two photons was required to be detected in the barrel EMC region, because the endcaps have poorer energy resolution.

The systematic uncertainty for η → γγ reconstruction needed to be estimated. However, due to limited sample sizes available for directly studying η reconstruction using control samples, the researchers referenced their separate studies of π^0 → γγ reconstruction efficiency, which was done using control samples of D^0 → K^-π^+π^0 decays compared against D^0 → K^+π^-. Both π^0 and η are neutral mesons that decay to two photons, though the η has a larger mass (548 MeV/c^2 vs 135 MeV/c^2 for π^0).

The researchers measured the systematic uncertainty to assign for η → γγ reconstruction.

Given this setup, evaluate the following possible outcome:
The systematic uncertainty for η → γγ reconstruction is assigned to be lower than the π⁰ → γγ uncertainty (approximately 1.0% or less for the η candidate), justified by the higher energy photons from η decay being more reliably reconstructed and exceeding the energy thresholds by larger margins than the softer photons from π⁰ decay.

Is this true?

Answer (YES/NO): NO